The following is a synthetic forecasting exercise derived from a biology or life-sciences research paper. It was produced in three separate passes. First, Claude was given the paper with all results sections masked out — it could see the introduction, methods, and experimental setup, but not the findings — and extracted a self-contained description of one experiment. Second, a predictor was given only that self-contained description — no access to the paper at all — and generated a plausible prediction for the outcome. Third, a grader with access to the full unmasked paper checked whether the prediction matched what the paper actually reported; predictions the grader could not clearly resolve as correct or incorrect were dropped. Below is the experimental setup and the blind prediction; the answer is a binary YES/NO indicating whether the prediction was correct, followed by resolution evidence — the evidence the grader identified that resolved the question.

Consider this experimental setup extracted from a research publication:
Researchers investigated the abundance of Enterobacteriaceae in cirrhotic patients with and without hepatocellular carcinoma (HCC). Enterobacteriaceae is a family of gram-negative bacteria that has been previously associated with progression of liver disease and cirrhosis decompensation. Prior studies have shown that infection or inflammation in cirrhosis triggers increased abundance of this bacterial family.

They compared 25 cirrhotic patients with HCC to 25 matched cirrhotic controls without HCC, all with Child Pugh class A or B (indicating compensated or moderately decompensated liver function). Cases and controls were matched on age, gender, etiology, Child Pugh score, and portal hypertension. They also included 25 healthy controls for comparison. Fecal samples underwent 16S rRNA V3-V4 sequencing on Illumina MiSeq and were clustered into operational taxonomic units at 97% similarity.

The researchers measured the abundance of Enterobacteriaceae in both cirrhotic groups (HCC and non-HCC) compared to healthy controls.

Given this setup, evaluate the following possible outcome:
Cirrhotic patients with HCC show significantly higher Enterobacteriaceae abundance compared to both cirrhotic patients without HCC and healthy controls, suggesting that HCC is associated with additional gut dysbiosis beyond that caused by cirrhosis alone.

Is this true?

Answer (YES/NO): NO